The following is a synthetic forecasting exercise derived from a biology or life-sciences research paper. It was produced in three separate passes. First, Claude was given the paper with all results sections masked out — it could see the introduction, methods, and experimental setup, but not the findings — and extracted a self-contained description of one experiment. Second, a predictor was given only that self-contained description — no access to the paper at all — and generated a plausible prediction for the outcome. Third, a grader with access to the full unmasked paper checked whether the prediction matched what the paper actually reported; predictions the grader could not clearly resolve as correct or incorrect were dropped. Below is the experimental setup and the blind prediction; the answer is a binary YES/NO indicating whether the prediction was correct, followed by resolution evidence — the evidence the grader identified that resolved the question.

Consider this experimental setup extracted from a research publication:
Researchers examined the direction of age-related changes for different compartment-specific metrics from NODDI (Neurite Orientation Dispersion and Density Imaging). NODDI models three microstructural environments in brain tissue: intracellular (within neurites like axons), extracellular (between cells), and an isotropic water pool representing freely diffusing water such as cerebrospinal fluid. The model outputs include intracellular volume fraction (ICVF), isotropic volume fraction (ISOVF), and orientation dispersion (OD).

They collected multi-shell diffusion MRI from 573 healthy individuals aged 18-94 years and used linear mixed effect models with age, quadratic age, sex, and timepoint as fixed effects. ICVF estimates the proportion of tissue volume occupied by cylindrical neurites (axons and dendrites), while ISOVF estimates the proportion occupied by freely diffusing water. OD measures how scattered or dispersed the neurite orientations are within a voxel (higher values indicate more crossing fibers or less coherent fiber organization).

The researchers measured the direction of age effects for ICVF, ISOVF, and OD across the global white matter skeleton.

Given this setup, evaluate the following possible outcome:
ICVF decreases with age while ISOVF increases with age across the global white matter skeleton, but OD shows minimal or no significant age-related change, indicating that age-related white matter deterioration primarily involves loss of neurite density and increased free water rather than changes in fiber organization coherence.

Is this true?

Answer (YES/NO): NO